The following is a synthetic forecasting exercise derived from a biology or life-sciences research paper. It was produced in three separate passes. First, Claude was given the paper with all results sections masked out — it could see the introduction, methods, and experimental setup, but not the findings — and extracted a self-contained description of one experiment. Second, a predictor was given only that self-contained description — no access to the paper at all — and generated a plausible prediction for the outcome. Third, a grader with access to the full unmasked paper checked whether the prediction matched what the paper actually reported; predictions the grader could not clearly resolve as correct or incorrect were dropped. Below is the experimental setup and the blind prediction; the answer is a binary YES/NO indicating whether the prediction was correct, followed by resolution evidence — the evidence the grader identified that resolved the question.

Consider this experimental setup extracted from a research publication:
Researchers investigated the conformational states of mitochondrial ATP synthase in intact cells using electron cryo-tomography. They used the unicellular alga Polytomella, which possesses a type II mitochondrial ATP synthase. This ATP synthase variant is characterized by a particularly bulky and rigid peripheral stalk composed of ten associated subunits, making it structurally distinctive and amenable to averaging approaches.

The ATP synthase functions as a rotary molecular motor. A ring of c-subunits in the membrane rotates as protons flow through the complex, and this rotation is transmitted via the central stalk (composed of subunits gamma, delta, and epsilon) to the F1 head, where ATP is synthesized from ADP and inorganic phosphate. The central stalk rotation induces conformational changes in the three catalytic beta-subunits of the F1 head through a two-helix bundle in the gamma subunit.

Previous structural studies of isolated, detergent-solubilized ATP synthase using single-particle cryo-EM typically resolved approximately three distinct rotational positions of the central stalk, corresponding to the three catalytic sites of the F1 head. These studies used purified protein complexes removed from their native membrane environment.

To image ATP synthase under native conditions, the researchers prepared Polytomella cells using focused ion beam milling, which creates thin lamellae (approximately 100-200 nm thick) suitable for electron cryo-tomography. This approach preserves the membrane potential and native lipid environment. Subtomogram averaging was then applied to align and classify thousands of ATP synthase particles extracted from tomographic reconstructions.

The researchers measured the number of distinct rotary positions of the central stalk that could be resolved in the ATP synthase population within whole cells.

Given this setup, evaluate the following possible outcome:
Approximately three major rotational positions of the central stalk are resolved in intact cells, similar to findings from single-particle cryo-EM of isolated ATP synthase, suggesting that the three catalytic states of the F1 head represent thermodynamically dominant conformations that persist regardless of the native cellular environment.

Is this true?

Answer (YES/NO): NO